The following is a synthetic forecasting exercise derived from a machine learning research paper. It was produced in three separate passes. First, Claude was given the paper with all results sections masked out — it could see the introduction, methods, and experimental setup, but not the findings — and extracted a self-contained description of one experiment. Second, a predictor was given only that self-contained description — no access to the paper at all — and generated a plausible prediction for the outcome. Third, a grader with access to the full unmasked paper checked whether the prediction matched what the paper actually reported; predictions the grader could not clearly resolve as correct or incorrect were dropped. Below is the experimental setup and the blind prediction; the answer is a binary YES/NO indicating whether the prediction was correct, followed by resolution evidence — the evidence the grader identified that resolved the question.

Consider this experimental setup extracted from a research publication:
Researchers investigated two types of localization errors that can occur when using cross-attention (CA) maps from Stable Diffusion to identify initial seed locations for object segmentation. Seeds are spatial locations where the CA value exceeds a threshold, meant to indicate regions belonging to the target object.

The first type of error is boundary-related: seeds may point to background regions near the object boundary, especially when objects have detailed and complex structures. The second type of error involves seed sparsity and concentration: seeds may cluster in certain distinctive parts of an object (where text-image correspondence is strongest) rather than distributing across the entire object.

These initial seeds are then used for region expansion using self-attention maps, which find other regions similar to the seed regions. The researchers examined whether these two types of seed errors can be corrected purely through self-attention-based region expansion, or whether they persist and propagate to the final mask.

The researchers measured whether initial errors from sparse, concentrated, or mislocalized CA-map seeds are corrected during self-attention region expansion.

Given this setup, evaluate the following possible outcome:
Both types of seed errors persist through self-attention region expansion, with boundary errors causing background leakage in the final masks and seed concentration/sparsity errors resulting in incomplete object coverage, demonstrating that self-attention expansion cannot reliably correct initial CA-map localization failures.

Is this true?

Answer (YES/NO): YES